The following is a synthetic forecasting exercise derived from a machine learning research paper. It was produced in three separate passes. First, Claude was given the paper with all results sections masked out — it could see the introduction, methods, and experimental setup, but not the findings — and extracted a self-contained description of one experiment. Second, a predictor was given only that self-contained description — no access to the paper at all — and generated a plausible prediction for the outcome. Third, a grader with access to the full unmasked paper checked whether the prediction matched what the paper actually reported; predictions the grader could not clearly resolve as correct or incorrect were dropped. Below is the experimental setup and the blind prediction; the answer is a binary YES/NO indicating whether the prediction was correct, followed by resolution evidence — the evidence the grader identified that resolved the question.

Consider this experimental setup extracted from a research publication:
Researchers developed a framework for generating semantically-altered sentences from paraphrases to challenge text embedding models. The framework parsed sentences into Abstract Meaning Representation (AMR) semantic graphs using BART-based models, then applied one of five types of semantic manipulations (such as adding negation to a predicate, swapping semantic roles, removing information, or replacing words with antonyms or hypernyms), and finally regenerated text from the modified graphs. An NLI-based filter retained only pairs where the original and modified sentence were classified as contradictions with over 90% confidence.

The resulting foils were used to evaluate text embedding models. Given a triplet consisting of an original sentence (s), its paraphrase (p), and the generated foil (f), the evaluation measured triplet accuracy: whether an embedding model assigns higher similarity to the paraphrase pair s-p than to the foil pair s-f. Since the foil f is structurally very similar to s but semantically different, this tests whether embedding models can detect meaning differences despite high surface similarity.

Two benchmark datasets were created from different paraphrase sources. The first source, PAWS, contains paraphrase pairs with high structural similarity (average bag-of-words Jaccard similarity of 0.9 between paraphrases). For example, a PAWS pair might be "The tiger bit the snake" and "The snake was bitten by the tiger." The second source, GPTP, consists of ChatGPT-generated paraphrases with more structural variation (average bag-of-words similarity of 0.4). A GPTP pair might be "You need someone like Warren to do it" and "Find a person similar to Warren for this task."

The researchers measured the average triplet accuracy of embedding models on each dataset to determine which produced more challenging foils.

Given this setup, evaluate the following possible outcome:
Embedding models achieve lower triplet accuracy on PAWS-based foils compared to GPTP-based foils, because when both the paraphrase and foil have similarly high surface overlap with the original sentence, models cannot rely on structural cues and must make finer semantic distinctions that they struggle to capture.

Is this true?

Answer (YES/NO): NO